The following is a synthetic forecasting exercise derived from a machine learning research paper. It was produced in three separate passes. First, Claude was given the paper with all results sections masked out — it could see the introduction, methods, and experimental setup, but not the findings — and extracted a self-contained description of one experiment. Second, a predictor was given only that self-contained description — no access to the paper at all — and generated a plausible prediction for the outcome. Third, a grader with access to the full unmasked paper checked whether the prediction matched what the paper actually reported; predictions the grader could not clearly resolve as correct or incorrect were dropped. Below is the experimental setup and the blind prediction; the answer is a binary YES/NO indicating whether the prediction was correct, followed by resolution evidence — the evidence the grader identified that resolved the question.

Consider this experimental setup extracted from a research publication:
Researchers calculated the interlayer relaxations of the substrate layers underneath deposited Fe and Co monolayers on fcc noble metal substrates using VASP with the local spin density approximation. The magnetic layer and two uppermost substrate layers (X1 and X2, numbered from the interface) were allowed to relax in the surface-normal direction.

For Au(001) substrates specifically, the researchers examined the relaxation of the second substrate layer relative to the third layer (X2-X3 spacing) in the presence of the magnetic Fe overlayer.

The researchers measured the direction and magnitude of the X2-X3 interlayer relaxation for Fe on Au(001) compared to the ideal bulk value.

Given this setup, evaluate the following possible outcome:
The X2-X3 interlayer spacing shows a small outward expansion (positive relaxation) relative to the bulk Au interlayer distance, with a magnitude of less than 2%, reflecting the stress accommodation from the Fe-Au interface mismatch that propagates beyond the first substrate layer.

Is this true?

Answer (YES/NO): NO